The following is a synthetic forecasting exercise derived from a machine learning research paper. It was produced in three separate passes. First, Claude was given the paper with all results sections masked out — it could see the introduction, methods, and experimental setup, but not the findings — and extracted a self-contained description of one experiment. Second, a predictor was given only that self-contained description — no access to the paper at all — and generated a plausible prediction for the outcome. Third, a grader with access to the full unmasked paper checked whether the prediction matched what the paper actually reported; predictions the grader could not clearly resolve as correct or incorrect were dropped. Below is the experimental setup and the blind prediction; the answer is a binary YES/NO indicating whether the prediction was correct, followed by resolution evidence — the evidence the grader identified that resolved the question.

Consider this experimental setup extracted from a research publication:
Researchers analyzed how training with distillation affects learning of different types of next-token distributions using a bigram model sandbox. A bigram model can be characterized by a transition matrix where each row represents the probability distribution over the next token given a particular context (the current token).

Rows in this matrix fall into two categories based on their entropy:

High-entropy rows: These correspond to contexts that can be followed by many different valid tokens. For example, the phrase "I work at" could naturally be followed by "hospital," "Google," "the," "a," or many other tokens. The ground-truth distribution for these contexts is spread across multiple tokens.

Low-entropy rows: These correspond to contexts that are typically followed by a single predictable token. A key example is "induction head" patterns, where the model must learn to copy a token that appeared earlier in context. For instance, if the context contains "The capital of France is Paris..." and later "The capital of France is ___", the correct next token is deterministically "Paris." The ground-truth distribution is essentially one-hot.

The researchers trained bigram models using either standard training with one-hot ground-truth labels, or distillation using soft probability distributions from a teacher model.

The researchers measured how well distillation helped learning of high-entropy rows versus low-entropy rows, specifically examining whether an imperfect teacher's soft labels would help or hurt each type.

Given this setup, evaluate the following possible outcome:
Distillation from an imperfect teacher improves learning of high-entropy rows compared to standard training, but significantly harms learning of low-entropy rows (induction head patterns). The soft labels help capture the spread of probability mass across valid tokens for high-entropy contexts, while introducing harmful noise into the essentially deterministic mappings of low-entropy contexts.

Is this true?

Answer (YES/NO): NO